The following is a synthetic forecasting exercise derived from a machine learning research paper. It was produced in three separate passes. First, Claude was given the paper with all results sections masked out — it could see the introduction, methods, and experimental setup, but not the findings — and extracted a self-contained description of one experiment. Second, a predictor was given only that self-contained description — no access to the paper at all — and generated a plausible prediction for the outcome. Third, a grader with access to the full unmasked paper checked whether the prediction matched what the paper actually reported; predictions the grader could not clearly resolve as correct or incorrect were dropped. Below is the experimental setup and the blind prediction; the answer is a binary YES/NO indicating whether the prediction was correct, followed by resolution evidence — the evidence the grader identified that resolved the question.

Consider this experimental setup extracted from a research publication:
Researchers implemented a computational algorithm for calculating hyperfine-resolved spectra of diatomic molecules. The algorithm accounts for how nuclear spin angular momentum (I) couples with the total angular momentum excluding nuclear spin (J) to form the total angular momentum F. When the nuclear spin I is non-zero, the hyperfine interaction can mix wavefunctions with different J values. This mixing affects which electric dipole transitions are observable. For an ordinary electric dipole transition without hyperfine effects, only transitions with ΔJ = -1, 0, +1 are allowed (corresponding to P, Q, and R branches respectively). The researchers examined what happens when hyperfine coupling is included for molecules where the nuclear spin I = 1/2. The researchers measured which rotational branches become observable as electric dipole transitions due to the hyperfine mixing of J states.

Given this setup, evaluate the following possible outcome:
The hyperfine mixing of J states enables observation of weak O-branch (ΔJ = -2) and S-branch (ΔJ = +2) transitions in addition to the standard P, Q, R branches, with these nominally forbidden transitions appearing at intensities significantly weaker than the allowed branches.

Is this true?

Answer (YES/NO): YES